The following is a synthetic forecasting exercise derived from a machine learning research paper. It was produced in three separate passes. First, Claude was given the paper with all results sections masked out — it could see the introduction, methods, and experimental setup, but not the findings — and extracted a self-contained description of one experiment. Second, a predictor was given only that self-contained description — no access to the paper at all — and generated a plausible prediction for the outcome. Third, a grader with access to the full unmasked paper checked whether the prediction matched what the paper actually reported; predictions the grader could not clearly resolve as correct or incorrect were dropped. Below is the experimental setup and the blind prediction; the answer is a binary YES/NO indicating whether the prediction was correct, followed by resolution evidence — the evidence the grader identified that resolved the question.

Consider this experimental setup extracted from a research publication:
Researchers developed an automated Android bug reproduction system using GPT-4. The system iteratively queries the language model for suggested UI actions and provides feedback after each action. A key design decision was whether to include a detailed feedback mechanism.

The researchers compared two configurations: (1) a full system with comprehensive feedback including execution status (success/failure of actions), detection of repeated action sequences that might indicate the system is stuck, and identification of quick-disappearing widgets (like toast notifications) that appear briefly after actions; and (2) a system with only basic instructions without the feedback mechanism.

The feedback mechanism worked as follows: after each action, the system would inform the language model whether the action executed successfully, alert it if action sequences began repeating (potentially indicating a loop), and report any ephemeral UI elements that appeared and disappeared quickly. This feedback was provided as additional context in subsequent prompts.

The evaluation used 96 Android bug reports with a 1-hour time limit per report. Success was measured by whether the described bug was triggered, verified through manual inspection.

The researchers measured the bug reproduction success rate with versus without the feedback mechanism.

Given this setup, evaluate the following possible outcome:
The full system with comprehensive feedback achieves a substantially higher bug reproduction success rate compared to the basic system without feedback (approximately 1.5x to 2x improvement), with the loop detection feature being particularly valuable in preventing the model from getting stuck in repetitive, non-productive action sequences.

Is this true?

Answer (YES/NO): NO